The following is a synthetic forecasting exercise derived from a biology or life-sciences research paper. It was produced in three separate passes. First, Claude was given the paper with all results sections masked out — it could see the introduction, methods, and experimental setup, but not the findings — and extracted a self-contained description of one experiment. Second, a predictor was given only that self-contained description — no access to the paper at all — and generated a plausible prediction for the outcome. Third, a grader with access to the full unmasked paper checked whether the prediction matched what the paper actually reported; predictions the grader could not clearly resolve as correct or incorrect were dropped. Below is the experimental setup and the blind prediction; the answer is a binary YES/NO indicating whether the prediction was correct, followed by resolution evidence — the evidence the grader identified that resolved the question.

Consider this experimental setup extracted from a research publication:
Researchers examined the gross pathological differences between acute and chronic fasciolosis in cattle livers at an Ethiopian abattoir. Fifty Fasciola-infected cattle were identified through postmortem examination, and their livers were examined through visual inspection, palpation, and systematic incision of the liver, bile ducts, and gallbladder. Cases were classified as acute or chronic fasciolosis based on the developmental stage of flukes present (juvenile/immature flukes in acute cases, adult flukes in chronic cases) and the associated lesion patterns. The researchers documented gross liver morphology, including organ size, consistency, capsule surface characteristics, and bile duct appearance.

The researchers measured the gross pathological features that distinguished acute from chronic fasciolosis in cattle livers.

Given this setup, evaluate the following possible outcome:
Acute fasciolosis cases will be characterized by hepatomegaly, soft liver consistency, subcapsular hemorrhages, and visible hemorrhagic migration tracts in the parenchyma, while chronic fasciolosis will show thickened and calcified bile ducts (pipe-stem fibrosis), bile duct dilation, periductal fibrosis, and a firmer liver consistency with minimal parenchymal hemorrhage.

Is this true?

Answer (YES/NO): NO